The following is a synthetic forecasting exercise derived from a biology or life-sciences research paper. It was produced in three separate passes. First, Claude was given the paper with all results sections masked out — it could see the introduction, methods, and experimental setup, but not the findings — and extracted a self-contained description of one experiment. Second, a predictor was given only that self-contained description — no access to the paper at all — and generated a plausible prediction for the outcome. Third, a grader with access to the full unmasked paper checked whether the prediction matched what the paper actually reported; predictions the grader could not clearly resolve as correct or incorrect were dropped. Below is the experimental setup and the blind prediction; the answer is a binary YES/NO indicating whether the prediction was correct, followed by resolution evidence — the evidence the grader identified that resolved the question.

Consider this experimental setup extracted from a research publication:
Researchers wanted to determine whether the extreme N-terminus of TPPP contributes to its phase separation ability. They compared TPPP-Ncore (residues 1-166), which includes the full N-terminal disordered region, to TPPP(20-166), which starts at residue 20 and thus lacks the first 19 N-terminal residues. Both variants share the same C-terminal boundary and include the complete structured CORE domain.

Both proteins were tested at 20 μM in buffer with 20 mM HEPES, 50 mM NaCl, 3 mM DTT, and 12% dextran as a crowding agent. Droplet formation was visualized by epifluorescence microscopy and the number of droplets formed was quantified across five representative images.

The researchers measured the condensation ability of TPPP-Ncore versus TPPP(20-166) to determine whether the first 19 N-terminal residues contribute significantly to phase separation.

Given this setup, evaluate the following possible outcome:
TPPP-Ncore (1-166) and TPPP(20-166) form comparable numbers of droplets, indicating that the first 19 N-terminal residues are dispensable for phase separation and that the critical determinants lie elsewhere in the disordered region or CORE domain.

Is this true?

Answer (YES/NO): YES